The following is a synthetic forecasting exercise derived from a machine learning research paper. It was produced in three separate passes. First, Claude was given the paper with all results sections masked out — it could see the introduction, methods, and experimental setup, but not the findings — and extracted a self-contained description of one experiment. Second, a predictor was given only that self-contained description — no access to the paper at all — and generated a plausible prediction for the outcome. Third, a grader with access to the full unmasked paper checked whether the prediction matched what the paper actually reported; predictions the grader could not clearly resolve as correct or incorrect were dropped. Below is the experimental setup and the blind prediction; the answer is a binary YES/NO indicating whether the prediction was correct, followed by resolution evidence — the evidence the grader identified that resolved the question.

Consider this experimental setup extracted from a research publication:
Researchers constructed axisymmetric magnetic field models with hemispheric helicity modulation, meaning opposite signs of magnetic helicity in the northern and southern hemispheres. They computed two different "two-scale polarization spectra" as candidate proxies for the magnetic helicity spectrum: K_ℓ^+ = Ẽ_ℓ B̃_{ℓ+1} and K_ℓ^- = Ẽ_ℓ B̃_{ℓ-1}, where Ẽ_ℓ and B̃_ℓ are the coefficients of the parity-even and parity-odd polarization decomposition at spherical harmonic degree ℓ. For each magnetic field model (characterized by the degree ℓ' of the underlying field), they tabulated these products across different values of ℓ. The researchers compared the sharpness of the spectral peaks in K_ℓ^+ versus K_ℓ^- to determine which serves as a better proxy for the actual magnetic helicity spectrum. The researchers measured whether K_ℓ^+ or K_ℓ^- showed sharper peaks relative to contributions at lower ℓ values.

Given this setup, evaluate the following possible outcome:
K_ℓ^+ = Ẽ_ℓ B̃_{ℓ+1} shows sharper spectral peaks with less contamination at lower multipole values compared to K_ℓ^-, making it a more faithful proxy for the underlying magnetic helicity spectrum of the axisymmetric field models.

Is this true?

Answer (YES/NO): NO